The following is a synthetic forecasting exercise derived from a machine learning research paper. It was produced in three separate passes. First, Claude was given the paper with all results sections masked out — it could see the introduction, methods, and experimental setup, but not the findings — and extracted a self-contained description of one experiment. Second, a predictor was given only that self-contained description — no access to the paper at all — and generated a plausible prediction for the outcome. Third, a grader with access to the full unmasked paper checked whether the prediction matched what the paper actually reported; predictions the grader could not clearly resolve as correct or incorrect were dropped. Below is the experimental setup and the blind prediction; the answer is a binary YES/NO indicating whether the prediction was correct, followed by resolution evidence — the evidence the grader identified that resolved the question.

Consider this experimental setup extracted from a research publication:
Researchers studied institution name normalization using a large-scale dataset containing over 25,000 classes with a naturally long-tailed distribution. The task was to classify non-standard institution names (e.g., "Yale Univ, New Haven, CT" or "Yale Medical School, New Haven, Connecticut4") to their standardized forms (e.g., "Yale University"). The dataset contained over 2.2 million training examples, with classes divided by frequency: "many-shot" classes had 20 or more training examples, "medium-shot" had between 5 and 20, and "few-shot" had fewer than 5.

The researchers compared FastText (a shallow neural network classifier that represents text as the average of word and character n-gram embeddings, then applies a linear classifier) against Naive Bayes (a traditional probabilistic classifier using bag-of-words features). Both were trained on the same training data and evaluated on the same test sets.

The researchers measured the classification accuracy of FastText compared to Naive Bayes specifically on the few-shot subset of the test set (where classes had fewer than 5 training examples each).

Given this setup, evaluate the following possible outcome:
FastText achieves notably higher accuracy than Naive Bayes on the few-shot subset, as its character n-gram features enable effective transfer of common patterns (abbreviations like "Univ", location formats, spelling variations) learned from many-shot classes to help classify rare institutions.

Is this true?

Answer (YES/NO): NO